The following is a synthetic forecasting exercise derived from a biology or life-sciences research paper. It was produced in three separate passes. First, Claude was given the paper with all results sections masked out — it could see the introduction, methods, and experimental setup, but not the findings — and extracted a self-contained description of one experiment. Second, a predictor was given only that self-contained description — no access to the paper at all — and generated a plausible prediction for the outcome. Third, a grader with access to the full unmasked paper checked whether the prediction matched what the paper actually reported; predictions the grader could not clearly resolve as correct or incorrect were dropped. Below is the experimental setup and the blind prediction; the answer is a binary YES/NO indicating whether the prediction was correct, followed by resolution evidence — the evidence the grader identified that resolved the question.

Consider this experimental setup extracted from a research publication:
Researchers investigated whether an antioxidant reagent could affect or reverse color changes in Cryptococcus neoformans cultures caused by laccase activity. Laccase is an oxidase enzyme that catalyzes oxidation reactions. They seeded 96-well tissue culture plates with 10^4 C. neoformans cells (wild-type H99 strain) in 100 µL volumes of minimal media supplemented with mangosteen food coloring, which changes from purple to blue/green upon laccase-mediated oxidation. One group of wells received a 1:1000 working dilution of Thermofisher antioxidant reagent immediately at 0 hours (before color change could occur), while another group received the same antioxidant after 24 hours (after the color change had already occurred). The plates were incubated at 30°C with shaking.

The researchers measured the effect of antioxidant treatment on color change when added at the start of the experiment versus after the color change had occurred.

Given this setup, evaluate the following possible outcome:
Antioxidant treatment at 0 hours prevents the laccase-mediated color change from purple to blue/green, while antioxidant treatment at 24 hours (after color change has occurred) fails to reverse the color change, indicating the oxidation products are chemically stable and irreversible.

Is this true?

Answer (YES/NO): NO